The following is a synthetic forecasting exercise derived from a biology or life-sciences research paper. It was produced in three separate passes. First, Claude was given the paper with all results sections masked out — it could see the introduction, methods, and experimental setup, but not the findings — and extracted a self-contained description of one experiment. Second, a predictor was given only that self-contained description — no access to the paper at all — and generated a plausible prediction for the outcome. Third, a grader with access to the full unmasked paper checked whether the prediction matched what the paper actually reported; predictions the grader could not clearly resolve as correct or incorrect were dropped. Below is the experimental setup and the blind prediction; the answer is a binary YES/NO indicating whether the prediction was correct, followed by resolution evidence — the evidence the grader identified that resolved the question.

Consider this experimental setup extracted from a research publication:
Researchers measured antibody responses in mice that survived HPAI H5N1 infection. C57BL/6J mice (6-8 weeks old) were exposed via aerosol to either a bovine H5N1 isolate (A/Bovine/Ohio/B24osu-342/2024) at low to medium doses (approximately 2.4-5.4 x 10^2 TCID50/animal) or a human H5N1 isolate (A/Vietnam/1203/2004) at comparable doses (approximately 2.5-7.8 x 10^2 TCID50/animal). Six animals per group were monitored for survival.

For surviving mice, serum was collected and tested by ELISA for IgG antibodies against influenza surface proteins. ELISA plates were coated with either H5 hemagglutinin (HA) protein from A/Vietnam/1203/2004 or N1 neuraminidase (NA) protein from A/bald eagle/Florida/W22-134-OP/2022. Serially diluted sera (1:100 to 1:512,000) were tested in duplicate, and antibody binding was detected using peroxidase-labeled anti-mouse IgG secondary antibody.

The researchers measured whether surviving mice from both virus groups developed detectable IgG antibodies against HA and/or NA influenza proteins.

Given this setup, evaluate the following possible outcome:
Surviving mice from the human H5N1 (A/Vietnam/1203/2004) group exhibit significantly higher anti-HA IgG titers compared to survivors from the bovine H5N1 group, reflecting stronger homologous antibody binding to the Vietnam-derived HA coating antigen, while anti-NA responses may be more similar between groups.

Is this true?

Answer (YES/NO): NO